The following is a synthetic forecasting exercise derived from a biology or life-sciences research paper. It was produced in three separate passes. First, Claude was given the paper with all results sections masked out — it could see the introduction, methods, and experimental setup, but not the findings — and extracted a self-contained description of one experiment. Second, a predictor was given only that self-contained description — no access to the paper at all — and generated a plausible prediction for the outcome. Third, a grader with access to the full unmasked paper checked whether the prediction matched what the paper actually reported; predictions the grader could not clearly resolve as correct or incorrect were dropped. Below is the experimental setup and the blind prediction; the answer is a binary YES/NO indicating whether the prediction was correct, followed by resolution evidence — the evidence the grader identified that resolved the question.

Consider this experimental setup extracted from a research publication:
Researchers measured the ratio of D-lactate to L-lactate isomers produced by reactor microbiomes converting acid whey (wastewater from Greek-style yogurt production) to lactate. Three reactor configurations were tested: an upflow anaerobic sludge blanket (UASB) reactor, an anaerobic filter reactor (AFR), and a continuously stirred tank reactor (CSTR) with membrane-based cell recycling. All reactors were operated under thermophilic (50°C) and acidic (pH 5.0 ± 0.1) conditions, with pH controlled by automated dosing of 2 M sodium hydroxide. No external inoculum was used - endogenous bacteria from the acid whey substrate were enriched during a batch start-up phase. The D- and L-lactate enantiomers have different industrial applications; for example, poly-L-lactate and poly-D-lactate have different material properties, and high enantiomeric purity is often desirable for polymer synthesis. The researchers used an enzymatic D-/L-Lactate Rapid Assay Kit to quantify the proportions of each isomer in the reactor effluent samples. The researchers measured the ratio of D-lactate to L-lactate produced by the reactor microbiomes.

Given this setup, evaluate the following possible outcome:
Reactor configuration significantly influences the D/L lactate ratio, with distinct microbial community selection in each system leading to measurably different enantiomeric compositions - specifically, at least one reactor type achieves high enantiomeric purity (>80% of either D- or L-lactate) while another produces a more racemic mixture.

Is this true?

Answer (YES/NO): NO